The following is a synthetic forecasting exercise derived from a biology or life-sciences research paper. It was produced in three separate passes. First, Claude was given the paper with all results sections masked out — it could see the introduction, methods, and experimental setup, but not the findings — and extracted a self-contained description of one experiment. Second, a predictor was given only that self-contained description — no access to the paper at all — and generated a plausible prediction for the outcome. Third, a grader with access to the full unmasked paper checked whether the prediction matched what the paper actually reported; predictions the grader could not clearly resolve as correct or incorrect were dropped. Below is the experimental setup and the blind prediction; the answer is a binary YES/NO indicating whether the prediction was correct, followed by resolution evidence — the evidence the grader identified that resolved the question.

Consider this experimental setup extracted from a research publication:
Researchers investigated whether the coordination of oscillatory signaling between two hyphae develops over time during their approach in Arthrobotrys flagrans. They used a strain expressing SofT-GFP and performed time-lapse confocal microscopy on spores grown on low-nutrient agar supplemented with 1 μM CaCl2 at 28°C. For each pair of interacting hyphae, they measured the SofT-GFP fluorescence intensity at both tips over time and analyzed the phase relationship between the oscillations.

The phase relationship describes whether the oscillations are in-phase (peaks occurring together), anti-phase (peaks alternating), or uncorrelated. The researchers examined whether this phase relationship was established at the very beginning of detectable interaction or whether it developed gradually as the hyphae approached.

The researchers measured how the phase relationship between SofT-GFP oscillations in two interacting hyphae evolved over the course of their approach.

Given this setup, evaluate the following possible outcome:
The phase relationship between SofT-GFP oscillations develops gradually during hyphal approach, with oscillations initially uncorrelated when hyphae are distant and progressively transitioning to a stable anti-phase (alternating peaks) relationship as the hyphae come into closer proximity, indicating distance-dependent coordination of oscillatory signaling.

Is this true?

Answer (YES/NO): YES